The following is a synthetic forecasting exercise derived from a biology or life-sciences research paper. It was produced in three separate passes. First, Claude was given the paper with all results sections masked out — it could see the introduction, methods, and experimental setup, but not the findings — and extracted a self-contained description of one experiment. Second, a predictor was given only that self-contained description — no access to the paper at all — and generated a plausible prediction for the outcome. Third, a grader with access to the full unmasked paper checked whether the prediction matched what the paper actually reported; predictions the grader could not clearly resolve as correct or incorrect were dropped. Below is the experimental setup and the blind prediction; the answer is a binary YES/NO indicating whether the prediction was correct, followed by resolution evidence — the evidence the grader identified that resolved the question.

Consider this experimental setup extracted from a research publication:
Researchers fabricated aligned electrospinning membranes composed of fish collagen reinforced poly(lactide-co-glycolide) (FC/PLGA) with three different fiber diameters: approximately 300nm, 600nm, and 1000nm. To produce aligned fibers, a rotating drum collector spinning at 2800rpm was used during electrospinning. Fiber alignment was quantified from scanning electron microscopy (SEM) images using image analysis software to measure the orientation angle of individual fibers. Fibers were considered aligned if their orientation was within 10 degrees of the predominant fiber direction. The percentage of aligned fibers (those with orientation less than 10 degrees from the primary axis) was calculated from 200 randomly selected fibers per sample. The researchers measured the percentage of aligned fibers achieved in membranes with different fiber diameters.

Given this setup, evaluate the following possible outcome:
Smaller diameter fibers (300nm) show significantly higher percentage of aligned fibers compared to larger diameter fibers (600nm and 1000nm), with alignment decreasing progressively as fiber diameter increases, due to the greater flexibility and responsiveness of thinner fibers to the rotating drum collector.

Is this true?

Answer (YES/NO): NO